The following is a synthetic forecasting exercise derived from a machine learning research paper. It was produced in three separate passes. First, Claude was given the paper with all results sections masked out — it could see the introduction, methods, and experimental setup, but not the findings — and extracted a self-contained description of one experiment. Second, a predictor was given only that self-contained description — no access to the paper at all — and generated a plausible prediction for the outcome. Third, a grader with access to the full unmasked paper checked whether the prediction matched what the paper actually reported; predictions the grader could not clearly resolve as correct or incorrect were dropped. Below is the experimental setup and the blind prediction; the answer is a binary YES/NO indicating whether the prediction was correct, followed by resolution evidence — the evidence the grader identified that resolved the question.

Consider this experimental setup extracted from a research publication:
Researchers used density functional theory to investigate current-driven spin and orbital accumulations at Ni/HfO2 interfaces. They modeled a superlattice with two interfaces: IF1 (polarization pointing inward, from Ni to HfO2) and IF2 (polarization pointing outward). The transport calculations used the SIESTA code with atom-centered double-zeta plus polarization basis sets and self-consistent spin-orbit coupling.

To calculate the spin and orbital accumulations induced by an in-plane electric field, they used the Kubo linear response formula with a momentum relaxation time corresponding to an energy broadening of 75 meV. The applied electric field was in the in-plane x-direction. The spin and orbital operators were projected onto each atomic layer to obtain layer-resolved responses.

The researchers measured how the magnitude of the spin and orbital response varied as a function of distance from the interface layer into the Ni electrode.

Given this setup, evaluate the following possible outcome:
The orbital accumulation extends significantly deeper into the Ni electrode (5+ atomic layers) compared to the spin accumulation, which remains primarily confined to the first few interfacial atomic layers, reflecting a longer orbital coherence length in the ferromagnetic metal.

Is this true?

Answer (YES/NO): NO